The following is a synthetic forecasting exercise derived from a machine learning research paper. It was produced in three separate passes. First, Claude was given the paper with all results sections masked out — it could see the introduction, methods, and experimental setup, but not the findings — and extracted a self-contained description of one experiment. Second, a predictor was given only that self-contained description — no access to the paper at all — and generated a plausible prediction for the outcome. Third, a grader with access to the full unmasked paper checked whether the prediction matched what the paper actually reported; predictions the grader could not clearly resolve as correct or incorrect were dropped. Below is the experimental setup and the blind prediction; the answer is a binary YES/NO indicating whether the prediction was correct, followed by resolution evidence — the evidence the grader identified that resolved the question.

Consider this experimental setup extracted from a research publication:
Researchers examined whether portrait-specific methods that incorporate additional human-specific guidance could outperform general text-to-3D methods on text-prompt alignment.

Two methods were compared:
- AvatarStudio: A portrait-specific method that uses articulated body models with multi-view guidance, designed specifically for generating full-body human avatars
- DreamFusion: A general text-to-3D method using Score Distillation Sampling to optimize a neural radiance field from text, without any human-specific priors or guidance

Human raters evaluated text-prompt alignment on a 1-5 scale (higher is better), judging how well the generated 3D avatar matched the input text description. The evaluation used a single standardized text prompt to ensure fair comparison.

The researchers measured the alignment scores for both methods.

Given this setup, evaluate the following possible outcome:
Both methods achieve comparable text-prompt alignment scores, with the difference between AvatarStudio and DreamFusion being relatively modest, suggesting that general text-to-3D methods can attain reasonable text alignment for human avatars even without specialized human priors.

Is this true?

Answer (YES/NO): NO